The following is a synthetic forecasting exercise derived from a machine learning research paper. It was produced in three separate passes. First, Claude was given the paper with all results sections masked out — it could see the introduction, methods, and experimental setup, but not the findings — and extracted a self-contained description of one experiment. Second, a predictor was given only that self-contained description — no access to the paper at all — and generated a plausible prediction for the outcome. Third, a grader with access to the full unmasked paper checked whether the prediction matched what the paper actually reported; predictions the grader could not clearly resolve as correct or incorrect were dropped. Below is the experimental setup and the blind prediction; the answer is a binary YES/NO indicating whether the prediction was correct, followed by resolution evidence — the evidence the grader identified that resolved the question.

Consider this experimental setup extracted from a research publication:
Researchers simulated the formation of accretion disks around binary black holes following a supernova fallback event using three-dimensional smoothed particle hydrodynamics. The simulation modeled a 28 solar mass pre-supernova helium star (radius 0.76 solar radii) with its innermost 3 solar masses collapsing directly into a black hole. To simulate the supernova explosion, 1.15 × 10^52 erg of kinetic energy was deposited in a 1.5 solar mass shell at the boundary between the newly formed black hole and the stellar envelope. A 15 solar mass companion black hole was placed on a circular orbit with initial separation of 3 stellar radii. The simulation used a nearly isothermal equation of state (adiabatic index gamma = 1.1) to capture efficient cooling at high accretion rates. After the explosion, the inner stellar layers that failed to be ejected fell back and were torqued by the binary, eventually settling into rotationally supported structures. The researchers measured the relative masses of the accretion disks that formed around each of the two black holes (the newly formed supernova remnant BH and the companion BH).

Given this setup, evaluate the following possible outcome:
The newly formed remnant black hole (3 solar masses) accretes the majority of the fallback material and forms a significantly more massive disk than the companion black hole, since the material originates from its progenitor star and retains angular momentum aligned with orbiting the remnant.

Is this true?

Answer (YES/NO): NO